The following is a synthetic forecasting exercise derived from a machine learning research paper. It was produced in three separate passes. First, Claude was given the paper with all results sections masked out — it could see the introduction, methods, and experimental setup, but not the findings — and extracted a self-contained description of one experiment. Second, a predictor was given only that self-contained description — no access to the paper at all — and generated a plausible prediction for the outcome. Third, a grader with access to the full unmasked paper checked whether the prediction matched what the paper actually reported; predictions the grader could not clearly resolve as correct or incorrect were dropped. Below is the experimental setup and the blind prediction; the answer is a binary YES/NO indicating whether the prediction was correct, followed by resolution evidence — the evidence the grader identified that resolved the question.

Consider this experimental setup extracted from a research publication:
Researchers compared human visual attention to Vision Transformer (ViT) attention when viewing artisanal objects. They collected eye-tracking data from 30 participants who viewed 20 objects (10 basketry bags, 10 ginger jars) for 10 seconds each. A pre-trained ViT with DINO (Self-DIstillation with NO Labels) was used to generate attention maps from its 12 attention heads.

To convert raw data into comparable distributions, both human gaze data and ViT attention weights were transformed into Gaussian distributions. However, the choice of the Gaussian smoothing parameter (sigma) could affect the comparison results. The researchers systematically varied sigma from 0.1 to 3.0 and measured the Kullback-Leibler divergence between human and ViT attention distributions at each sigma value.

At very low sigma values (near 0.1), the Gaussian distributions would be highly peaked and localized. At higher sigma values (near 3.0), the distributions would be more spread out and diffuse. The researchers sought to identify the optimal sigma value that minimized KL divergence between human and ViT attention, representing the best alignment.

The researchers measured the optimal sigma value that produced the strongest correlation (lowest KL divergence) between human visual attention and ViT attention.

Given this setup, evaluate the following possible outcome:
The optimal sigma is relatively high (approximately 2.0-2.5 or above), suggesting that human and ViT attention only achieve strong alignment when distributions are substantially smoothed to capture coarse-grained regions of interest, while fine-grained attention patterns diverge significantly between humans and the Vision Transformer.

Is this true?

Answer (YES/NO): YES